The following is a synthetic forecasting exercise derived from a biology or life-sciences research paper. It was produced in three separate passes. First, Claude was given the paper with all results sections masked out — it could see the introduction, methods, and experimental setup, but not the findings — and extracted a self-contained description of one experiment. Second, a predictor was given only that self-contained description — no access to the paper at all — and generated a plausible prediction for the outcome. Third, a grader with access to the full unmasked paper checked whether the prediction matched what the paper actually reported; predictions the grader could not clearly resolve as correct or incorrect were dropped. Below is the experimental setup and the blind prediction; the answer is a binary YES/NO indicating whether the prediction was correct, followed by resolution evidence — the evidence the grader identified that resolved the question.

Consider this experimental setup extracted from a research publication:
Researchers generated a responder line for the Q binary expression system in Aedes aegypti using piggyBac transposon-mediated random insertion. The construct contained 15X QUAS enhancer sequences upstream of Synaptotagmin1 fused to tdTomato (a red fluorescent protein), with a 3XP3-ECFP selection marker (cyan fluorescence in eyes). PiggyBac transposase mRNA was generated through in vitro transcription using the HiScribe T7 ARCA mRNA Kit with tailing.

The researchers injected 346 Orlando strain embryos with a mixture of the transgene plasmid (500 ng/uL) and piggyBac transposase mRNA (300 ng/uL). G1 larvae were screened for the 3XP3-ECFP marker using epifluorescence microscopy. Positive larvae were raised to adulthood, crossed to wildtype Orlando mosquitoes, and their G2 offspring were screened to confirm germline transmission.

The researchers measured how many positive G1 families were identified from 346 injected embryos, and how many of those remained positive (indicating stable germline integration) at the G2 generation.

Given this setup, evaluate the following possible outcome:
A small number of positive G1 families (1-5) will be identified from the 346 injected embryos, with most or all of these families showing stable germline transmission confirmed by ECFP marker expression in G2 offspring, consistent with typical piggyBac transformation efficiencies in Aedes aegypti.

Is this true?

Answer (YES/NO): NO